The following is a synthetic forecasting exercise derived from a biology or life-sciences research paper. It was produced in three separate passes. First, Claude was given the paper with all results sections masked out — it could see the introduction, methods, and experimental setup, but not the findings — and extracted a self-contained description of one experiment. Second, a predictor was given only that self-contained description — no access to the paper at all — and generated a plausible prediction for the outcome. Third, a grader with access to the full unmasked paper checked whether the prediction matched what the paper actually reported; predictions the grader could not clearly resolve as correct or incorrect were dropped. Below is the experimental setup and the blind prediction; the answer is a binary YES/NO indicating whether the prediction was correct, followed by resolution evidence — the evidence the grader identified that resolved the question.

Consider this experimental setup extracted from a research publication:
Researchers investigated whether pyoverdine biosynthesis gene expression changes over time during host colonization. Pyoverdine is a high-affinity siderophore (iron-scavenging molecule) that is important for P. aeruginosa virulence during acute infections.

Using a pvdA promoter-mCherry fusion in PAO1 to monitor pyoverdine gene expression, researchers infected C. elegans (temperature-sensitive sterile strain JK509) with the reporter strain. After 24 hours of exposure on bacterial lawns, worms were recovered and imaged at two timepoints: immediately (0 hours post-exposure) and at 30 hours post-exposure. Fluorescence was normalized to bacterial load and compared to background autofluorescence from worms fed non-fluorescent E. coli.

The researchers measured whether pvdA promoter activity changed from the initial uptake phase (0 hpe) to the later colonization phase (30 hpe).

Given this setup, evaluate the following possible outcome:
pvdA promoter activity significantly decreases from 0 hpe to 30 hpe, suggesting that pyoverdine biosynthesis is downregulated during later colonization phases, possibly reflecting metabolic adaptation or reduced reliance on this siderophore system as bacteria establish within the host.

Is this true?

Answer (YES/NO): YES